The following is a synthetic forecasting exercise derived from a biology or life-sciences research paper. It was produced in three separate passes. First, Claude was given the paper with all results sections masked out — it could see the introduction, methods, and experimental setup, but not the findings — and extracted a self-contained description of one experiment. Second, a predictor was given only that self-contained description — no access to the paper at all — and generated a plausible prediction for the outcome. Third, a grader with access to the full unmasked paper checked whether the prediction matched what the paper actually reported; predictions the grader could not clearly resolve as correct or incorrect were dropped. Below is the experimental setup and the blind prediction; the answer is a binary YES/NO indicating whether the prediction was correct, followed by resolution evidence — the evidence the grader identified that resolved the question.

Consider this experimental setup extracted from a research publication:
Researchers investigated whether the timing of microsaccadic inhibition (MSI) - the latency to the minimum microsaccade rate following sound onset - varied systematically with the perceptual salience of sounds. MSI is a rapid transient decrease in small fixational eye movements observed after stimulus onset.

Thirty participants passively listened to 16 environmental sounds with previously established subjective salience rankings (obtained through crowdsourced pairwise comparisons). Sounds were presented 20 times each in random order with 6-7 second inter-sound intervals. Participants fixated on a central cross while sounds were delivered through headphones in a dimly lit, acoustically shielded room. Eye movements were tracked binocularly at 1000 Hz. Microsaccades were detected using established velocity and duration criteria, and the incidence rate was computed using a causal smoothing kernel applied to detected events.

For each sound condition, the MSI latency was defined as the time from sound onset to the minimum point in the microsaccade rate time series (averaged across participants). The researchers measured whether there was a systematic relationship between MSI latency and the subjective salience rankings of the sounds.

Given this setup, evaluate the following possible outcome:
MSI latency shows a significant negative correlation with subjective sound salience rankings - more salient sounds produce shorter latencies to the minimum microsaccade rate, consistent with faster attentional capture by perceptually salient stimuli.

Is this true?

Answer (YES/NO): YES